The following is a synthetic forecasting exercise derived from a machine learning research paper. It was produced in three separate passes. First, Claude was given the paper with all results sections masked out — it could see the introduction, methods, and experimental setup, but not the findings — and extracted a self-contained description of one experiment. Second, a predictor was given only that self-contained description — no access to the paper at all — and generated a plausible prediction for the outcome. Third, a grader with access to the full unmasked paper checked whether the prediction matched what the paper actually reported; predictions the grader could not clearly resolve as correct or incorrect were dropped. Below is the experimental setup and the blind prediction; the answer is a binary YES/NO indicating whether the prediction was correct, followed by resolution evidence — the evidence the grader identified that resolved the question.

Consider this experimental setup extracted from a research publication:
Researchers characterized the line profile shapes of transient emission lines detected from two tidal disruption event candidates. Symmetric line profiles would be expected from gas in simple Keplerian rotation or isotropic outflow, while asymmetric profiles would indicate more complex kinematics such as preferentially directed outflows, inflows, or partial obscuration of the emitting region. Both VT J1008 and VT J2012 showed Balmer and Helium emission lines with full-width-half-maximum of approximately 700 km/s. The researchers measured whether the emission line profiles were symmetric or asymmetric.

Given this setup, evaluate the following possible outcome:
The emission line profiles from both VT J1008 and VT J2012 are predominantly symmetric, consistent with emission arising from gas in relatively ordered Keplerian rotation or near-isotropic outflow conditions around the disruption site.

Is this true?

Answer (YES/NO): NO